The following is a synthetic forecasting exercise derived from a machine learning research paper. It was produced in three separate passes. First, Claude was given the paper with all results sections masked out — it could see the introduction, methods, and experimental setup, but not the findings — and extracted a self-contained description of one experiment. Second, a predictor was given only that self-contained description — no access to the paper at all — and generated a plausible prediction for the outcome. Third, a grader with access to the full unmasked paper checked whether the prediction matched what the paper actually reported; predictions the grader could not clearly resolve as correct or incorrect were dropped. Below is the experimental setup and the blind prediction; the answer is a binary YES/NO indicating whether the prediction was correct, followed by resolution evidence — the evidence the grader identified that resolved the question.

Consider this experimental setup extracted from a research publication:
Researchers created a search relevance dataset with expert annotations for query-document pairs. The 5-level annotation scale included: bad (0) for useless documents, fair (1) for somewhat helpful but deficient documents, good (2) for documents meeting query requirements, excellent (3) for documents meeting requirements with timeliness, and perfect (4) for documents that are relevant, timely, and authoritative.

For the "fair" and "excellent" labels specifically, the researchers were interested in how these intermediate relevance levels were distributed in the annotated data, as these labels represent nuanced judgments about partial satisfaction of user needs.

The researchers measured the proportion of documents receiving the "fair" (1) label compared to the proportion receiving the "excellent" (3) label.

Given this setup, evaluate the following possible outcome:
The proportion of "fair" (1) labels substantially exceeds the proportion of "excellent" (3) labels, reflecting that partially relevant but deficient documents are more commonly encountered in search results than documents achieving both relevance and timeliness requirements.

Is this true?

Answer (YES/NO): NO